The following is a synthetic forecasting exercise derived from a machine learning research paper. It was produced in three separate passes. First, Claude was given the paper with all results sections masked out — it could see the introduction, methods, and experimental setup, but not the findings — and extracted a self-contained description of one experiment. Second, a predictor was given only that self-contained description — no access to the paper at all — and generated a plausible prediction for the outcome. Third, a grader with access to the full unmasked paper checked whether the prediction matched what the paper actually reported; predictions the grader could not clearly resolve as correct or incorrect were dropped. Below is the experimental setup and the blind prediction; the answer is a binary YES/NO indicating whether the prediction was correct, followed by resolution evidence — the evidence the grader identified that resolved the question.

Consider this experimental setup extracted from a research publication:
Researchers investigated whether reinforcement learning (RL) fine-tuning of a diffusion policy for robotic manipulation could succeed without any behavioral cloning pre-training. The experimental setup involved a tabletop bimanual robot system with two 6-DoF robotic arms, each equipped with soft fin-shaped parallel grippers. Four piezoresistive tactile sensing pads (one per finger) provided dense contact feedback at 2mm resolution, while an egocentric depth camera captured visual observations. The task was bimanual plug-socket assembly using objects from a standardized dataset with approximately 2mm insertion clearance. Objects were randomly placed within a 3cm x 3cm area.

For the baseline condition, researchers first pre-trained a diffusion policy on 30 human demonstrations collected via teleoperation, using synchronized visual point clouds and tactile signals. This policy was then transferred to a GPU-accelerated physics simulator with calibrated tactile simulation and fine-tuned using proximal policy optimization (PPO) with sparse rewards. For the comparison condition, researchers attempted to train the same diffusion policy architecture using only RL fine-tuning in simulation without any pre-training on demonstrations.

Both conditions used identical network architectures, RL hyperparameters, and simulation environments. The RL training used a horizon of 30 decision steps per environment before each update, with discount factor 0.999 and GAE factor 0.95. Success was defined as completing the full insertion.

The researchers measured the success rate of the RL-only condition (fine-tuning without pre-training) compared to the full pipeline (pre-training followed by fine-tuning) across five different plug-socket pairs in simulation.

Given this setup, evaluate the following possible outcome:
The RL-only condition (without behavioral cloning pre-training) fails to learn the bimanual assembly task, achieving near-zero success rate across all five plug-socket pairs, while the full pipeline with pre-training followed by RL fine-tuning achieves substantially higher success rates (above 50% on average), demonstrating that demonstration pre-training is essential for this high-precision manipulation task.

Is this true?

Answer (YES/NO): YES